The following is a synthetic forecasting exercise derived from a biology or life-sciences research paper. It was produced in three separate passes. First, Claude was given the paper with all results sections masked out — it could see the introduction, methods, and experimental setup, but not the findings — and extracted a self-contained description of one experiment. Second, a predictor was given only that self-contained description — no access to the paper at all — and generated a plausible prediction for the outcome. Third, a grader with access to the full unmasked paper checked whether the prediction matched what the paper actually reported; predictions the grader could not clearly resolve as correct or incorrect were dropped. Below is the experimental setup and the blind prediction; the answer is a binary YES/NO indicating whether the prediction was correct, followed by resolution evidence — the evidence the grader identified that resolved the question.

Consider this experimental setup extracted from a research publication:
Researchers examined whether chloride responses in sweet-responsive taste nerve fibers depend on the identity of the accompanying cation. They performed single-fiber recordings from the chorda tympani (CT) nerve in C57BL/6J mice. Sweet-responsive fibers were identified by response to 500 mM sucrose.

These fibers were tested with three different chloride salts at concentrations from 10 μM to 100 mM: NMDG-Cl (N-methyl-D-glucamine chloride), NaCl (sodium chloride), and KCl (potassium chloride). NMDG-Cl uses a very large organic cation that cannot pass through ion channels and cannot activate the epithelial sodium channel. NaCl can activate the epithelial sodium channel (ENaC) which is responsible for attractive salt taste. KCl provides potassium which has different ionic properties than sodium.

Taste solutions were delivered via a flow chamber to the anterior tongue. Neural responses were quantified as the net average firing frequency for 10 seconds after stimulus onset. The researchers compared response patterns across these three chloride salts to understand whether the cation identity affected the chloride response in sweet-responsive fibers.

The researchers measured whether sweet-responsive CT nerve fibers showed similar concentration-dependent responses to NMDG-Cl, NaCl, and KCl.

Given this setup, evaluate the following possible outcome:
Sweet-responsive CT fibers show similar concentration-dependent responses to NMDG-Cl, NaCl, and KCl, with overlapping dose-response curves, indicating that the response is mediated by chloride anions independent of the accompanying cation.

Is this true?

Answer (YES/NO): YES